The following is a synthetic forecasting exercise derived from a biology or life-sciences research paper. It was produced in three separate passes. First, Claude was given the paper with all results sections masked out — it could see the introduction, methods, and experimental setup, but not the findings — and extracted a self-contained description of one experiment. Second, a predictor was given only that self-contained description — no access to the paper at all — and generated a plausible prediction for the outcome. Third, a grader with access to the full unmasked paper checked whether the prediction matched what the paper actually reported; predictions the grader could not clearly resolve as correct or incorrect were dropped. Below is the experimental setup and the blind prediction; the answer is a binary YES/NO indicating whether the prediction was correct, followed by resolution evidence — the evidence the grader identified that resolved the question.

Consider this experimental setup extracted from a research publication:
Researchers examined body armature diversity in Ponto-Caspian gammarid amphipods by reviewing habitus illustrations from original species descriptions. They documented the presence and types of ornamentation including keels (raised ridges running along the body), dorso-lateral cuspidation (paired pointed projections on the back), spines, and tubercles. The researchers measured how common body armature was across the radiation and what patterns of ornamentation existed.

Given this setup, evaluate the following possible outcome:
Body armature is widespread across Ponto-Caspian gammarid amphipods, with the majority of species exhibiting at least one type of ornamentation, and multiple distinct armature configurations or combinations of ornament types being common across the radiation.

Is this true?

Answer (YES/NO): NO